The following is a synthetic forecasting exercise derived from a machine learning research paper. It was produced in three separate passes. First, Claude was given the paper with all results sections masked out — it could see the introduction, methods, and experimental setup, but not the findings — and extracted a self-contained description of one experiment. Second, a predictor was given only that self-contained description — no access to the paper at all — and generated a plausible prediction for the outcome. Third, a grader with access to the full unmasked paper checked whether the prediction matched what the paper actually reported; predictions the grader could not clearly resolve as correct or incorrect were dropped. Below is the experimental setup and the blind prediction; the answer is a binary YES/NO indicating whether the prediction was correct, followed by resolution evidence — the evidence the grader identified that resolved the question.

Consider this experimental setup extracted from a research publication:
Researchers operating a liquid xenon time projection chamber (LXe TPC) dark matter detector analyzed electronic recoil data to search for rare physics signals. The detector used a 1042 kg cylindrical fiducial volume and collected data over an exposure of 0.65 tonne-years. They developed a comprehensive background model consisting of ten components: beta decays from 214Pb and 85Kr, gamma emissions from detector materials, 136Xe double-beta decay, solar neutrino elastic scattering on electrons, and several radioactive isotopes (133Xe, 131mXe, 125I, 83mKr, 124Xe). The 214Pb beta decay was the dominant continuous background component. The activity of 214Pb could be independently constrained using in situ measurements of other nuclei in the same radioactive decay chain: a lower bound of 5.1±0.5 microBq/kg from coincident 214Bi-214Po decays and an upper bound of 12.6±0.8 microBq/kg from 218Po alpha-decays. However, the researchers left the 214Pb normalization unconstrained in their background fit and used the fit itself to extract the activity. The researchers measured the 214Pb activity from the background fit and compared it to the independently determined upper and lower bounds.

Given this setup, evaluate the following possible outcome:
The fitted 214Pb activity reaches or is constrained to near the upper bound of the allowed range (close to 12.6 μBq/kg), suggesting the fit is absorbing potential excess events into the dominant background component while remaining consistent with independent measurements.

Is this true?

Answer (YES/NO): NO